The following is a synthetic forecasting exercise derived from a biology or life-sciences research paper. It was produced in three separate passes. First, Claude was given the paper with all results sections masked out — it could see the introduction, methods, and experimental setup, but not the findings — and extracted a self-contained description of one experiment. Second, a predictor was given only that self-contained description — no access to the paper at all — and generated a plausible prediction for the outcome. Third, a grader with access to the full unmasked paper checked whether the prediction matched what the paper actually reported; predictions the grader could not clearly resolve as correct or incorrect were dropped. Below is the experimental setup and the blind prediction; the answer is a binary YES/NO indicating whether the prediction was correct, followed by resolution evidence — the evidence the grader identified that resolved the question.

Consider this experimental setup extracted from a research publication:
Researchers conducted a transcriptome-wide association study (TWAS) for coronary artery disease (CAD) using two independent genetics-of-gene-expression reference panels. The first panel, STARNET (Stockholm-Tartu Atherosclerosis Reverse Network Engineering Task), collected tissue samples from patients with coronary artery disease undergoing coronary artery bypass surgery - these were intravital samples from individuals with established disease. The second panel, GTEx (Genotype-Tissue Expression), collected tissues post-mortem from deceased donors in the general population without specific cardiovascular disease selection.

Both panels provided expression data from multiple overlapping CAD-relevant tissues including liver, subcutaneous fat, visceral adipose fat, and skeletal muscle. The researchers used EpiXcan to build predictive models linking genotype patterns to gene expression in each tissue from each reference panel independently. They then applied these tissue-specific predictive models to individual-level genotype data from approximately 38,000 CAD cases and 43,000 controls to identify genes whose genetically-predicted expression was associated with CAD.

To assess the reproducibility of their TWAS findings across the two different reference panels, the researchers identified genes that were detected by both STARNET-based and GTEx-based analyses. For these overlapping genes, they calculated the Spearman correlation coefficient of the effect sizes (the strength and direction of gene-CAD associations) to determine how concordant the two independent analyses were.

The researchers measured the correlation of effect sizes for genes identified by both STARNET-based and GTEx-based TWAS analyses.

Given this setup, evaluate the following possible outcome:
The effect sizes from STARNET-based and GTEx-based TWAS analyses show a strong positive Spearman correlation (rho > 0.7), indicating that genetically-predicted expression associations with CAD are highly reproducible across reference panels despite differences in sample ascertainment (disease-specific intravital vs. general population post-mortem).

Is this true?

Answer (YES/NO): NO